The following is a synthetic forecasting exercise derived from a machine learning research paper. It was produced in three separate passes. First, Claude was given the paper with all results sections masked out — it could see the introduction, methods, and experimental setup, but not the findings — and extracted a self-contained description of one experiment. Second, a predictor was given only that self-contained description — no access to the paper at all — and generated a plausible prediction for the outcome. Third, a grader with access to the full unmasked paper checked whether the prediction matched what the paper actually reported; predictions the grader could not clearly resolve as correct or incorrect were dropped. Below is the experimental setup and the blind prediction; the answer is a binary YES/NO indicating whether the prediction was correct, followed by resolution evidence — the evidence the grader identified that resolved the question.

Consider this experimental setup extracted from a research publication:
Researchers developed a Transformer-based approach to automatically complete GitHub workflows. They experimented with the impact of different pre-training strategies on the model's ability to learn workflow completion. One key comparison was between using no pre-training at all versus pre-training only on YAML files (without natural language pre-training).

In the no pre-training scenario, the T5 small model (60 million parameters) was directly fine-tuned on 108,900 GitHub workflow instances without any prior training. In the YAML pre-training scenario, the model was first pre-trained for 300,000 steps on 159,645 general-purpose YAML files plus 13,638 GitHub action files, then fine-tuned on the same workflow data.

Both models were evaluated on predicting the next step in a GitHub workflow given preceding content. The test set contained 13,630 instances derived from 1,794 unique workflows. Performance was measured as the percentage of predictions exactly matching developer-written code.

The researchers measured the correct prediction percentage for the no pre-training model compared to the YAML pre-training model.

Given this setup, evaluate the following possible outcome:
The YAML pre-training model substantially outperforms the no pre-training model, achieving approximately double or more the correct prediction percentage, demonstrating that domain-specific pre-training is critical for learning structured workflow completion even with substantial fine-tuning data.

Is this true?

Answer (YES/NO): NO